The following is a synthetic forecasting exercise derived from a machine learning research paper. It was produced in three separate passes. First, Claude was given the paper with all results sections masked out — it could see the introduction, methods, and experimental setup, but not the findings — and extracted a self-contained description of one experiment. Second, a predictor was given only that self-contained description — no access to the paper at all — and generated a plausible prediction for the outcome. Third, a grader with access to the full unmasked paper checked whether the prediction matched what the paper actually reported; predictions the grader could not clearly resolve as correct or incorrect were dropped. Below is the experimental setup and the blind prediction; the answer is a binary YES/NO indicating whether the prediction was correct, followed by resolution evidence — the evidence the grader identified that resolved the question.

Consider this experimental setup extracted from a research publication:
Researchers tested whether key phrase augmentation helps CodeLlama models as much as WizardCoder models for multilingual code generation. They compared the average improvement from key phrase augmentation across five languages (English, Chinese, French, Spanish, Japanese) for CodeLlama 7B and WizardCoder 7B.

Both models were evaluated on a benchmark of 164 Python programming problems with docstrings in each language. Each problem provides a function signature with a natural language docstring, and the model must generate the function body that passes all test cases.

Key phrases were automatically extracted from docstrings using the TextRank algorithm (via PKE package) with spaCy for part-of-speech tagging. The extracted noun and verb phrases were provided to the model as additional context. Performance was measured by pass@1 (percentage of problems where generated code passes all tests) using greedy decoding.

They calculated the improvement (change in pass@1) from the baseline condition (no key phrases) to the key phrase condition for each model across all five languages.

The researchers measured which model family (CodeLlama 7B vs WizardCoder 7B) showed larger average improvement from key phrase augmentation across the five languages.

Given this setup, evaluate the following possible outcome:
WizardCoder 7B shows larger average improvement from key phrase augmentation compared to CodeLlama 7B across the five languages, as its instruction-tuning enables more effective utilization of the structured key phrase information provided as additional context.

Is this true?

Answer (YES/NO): NO